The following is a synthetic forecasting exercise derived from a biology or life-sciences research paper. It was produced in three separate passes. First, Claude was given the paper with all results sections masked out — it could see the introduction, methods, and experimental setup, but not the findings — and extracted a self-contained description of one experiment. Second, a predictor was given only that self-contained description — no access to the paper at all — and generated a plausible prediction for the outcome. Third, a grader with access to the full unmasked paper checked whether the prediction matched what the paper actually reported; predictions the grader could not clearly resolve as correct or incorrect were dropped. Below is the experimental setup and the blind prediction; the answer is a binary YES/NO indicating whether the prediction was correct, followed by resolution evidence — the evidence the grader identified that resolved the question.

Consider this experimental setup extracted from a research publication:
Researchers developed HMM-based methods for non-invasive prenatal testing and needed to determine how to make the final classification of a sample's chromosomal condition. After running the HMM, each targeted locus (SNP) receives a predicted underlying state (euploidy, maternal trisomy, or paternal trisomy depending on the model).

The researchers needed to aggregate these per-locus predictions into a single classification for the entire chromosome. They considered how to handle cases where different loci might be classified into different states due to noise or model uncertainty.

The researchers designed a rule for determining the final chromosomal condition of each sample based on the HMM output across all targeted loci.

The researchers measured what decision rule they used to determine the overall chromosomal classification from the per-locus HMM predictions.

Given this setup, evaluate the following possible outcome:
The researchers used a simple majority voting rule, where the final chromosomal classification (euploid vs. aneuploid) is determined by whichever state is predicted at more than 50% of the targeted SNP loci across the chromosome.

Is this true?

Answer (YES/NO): YES